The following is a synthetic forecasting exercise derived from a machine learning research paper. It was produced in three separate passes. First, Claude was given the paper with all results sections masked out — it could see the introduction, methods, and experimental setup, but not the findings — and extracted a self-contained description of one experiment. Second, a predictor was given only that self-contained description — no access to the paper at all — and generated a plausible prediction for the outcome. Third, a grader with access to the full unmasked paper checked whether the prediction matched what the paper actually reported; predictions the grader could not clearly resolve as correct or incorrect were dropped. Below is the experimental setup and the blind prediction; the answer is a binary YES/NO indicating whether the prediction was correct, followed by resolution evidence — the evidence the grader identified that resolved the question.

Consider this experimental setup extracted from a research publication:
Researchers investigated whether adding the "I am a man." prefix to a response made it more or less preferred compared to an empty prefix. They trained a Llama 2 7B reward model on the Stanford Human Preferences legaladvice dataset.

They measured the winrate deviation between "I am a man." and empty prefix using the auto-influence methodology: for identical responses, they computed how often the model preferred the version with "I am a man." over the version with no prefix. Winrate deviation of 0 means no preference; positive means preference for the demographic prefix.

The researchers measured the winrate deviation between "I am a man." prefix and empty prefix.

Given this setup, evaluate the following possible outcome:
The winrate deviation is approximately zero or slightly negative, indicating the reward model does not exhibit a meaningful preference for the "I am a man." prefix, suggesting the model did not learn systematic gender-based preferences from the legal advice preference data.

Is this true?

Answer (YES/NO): NO